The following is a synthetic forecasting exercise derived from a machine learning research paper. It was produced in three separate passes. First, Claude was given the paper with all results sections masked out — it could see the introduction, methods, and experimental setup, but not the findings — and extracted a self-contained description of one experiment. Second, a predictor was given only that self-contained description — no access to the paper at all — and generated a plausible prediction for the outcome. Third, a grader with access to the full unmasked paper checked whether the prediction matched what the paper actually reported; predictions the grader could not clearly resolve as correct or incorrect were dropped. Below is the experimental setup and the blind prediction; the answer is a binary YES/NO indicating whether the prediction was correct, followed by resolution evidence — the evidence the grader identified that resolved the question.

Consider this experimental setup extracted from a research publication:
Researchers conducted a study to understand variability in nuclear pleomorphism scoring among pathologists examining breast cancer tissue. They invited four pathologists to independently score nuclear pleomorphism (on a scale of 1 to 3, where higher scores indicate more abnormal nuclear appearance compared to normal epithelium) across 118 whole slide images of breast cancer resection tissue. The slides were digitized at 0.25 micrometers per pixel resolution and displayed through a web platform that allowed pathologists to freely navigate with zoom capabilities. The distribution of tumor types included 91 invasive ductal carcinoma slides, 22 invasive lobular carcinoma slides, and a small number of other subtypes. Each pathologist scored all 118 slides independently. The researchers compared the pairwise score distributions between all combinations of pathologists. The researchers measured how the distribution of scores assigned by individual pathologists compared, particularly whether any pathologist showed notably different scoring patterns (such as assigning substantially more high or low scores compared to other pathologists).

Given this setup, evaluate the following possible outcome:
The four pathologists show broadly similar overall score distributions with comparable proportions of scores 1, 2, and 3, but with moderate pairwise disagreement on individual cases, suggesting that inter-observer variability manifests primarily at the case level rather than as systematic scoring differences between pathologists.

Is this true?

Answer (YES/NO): NO